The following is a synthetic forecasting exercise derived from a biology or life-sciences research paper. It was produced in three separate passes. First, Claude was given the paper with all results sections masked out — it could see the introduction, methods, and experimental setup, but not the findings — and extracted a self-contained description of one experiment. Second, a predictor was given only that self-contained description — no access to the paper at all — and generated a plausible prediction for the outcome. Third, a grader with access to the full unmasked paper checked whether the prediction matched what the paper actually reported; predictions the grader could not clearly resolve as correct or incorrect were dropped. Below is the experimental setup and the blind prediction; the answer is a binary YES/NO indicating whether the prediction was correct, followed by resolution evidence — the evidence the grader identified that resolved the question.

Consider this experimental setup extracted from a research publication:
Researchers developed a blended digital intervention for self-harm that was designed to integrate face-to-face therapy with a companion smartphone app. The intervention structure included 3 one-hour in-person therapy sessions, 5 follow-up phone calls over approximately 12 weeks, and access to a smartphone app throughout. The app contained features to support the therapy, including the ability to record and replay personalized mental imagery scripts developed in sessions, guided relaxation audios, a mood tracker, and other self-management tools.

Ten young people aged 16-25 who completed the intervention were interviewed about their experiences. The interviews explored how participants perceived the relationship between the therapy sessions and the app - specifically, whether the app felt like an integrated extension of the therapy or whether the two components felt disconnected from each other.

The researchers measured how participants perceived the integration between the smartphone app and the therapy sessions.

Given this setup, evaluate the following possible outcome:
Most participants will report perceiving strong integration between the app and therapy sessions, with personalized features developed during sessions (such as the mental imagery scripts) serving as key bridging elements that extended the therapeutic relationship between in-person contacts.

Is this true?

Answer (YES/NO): NO